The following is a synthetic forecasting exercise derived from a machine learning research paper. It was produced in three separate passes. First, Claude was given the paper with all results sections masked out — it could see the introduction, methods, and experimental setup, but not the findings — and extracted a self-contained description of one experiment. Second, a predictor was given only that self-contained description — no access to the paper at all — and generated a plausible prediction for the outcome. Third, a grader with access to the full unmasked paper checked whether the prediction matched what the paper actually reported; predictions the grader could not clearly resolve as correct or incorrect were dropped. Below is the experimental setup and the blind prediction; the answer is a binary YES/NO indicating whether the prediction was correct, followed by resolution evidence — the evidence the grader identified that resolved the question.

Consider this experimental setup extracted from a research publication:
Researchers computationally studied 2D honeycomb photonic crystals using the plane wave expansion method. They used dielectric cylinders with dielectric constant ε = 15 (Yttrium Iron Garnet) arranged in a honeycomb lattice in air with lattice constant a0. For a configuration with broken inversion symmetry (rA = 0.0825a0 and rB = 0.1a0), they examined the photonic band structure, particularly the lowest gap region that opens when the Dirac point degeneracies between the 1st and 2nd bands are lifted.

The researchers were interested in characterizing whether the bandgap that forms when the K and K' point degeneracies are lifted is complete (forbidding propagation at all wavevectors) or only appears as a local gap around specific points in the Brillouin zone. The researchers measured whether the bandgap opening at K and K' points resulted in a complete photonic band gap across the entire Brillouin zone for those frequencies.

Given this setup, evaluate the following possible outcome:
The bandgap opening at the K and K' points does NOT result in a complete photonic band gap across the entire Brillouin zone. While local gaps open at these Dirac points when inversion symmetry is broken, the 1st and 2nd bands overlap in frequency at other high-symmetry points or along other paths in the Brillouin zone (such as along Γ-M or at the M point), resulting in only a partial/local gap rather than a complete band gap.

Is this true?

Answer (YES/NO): NO